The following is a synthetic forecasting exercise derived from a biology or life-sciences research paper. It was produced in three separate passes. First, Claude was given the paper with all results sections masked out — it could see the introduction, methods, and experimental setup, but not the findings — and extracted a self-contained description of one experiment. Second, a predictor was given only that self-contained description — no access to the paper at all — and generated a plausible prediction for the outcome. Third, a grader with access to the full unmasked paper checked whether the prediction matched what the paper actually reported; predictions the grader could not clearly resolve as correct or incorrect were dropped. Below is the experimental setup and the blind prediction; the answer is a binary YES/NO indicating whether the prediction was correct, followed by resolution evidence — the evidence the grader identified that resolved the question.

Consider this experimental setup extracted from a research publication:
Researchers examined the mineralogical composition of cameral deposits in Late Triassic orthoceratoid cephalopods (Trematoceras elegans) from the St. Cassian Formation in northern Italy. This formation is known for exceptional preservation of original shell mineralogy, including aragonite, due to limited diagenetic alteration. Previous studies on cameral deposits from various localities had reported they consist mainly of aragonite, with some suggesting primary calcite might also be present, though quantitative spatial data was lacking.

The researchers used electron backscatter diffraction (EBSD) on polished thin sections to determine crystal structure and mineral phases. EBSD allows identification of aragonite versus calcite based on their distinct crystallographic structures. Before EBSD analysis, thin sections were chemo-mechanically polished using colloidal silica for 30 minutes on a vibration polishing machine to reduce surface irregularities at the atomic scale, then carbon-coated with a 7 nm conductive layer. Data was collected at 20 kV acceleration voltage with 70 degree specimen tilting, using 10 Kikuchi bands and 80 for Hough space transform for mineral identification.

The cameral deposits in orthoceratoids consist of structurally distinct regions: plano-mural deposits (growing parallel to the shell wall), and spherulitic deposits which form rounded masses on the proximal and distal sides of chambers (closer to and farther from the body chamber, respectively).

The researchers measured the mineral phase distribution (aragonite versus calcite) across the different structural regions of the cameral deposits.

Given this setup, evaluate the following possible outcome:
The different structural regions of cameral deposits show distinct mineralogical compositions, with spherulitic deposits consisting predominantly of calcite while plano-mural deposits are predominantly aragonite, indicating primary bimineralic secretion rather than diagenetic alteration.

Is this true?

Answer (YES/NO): YES